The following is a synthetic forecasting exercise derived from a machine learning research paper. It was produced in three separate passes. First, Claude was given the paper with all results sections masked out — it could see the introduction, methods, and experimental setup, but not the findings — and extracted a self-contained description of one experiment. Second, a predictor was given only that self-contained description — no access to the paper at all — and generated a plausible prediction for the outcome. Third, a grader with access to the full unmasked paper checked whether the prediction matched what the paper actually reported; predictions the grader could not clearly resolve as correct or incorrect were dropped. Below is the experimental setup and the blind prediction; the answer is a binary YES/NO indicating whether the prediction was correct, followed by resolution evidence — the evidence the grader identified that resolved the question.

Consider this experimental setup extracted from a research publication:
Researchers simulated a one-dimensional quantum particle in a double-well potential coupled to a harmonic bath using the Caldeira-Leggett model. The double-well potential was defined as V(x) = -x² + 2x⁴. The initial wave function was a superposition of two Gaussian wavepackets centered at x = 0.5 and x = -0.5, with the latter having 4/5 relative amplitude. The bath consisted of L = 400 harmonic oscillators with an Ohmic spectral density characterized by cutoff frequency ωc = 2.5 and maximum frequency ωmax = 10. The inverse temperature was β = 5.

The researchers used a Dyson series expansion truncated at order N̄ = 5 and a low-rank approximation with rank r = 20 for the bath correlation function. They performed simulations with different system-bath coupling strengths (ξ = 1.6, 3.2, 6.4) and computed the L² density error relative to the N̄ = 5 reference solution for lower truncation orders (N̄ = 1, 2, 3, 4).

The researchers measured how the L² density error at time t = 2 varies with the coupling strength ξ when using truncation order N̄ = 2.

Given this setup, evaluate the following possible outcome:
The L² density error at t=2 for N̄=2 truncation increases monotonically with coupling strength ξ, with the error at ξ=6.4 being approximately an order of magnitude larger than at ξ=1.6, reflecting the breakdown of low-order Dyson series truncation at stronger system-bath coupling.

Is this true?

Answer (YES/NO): NO